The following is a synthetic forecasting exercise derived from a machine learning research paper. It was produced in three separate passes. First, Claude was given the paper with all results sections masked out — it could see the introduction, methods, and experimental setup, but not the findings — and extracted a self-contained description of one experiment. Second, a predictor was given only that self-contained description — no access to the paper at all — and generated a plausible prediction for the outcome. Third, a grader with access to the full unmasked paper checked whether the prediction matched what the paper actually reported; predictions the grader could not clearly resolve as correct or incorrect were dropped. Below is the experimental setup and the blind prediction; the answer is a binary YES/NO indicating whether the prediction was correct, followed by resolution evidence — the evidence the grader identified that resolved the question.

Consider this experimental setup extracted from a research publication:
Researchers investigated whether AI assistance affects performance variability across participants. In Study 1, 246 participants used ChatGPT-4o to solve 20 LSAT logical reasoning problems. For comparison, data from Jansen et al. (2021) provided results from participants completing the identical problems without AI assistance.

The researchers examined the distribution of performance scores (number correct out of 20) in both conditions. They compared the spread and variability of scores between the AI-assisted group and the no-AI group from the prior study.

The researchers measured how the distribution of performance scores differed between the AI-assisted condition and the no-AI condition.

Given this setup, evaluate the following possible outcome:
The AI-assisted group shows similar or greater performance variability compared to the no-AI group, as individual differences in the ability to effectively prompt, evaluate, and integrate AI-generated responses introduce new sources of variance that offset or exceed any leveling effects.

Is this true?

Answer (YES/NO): NO